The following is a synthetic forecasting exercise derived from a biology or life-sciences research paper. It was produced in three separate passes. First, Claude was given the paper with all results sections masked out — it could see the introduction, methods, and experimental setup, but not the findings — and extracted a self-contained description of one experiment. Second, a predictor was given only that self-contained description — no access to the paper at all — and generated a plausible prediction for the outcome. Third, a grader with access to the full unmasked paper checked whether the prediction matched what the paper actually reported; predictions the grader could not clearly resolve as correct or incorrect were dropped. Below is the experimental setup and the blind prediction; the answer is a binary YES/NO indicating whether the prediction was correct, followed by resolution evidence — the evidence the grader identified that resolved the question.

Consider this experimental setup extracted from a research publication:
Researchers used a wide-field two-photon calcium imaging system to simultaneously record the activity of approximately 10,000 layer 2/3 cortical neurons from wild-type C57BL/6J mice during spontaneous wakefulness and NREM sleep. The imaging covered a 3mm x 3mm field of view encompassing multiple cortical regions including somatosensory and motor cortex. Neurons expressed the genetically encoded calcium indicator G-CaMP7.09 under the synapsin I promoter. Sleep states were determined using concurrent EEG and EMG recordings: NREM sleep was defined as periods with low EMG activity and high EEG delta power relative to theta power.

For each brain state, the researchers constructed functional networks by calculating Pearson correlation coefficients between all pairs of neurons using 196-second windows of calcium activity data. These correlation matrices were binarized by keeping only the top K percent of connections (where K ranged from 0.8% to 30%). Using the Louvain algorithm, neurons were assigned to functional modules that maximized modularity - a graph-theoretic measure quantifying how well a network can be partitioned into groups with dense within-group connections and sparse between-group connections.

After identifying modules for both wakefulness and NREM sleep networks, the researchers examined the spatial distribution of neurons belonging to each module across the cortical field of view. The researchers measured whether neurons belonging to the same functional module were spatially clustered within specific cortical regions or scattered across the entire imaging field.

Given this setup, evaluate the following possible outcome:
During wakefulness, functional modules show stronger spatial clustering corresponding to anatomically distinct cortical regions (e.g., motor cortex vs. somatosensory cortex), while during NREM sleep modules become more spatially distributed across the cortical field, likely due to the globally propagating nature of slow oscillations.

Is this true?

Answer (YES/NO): NO